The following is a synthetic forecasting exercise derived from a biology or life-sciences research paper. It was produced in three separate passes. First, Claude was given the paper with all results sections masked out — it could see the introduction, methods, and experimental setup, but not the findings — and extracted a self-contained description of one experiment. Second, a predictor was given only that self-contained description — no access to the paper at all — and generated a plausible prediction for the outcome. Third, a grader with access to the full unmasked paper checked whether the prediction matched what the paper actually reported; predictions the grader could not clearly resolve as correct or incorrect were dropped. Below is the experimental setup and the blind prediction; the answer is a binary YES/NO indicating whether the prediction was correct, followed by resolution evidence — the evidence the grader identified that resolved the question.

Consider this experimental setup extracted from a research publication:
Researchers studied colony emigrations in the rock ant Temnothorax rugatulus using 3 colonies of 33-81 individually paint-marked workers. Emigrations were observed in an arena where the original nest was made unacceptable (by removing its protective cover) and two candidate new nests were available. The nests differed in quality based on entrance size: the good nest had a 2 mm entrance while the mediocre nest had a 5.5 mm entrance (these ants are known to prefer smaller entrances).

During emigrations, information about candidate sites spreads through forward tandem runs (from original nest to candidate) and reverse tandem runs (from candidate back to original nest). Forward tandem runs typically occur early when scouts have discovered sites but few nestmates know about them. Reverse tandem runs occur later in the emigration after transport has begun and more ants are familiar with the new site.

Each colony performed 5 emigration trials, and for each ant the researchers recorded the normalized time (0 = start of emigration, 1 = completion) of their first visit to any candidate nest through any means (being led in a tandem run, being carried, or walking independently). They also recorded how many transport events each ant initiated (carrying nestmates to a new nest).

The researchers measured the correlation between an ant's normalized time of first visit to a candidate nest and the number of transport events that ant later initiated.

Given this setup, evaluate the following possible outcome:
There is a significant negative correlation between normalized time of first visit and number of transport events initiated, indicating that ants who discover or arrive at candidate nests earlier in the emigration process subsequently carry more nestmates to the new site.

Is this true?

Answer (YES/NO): YES